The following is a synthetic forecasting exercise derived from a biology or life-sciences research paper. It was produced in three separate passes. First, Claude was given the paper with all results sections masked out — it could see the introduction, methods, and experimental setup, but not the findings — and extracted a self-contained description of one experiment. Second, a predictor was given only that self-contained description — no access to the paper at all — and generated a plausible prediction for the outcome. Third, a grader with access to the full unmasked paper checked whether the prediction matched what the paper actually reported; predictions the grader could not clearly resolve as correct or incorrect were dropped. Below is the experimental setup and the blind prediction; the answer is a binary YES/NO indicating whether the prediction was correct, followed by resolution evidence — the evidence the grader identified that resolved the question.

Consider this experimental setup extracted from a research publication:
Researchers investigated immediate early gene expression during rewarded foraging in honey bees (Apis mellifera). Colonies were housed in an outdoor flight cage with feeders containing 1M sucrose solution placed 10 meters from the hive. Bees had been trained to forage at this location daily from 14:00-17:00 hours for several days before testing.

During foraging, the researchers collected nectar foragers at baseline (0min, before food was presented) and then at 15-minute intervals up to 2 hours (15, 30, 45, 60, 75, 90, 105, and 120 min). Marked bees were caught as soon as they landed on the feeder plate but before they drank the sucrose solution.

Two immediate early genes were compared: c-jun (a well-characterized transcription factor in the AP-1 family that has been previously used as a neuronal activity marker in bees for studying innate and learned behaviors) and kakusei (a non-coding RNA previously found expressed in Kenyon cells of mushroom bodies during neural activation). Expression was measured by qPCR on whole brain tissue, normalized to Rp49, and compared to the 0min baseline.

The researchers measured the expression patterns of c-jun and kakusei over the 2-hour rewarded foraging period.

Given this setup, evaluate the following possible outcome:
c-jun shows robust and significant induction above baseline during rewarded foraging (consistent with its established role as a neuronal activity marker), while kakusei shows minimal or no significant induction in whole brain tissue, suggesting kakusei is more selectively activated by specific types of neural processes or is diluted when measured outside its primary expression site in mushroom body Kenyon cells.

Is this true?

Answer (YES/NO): NO